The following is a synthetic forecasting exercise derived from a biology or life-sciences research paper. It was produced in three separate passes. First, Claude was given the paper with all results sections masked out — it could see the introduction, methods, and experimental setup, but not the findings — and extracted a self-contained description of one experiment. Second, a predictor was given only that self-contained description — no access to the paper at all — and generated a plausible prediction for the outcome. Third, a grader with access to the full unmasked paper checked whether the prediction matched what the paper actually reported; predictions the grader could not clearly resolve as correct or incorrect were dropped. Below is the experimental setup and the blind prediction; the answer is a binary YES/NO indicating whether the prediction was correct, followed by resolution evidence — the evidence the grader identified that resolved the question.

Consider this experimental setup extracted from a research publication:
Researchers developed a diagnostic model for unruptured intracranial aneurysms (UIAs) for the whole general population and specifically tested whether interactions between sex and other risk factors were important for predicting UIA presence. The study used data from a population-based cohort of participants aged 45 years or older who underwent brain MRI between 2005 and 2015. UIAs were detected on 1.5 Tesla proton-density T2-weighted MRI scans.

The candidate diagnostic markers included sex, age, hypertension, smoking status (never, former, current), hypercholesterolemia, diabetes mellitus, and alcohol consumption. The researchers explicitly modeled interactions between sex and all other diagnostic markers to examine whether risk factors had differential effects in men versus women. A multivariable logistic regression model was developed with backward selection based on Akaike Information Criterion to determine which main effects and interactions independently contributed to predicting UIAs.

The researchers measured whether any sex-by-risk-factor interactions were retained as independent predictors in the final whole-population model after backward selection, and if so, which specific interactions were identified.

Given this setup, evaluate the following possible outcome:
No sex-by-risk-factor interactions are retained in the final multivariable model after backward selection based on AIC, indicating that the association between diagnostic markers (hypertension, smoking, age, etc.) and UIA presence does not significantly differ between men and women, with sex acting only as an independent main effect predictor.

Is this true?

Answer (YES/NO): NO